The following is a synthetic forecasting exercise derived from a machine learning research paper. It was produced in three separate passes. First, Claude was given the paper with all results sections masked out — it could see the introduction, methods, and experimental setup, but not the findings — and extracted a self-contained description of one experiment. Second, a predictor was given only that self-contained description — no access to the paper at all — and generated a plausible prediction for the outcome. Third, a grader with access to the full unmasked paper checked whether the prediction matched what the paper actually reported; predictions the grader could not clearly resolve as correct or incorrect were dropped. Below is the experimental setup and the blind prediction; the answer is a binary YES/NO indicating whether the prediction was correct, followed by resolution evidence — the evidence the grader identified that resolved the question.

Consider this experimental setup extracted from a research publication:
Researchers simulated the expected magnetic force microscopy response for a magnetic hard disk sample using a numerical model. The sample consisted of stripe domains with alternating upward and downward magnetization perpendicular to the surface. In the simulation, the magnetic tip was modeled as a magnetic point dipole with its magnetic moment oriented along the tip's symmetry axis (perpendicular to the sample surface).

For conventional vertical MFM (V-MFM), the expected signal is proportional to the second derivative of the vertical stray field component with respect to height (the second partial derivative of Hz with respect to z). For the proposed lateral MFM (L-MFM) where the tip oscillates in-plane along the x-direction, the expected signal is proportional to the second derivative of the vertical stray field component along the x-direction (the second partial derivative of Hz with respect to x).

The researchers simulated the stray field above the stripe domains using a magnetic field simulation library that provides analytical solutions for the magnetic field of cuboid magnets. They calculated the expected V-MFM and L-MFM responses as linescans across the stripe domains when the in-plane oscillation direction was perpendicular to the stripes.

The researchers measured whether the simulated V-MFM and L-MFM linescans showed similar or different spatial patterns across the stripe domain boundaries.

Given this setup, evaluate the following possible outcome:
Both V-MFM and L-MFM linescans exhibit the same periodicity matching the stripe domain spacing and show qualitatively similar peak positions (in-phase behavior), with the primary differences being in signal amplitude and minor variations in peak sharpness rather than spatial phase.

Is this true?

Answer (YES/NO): NO